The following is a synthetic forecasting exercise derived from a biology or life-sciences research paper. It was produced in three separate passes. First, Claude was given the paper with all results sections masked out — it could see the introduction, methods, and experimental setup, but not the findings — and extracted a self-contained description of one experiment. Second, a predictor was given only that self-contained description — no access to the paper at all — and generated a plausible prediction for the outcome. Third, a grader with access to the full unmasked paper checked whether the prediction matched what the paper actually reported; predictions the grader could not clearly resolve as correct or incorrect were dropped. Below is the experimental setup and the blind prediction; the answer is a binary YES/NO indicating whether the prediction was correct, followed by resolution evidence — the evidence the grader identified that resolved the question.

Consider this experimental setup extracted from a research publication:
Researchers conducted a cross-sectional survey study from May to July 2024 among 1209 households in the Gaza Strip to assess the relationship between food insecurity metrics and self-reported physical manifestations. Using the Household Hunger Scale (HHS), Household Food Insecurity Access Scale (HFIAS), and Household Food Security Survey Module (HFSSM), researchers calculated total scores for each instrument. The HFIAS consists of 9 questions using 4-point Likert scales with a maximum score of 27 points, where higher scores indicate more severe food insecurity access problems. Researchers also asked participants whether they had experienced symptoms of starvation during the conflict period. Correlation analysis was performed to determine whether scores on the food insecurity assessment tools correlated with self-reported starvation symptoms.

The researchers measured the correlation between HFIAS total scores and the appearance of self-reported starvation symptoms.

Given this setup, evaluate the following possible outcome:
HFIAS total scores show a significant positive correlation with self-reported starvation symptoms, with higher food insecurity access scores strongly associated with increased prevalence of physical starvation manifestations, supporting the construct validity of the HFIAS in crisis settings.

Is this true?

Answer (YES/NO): NO